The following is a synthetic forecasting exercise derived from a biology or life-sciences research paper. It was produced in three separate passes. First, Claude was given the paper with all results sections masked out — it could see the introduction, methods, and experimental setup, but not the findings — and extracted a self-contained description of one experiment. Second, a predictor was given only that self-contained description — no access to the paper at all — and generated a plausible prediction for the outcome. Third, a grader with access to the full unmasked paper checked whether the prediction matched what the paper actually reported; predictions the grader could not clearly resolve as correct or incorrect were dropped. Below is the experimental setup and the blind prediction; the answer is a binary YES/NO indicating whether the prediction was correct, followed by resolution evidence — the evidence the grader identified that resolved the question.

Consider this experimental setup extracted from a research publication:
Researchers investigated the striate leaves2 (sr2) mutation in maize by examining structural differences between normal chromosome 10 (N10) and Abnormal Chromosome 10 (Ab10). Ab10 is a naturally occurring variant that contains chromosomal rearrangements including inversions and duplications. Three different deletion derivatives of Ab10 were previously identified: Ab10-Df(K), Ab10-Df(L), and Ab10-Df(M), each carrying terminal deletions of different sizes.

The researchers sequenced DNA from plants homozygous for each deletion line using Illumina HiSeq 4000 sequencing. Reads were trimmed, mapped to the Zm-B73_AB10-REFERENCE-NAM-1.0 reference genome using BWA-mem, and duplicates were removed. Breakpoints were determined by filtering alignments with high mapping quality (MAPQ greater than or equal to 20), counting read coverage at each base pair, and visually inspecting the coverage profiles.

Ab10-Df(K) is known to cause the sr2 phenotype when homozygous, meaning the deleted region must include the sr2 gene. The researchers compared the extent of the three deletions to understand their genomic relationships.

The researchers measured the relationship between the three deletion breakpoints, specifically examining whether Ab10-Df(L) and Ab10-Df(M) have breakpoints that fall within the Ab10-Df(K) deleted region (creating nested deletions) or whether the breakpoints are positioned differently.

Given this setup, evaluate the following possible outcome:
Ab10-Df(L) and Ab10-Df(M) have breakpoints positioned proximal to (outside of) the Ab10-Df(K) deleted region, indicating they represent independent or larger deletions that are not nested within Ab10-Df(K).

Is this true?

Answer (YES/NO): NO